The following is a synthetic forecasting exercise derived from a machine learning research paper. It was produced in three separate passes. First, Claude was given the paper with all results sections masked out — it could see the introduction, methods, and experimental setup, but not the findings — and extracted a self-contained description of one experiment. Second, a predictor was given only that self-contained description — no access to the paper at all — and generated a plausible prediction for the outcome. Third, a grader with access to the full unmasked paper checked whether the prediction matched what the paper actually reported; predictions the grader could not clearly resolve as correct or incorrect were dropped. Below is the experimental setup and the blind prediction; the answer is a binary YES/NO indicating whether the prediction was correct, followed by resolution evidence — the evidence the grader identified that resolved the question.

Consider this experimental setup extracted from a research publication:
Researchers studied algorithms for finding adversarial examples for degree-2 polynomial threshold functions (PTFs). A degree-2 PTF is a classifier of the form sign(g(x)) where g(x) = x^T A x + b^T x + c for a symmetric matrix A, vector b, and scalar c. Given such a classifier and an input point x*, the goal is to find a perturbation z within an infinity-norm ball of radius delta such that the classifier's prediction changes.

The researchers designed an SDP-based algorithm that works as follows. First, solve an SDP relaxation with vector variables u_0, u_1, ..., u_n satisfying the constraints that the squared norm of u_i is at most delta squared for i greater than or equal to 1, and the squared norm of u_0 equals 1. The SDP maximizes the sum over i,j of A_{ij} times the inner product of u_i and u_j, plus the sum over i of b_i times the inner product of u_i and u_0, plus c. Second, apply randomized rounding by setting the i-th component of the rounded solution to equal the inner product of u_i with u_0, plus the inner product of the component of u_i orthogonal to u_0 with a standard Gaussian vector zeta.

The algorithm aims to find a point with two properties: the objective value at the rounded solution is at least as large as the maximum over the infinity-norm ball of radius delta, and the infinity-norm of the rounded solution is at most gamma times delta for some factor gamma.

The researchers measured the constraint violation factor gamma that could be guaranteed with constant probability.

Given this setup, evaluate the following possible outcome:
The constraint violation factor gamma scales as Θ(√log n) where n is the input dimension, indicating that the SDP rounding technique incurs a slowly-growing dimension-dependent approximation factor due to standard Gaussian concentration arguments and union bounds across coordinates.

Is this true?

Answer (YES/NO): YES